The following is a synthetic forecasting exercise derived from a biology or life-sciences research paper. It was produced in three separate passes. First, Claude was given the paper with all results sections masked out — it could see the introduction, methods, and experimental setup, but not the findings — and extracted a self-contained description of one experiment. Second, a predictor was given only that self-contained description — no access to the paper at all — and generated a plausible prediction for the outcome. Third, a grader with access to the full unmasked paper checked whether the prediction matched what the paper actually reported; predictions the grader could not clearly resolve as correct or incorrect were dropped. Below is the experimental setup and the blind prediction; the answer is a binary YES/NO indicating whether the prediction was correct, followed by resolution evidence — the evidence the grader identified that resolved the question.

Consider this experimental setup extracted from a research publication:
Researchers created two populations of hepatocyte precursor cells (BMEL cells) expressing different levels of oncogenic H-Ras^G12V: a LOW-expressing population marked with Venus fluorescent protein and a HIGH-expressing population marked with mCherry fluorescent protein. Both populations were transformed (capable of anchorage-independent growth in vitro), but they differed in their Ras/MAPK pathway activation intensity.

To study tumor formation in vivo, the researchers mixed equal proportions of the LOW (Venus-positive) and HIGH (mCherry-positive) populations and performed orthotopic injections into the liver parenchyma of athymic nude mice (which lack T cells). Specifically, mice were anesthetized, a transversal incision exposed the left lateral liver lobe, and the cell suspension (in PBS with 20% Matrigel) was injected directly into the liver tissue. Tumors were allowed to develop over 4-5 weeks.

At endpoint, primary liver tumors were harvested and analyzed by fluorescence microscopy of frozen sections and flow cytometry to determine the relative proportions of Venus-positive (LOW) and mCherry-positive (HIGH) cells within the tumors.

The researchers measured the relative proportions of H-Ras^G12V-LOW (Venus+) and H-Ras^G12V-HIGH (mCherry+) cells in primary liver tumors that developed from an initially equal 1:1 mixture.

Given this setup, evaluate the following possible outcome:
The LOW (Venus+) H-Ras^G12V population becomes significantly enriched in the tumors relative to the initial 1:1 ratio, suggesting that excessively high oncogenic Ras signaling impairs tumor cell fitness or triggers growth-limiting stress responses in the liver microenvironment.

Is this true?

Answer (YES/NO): NO